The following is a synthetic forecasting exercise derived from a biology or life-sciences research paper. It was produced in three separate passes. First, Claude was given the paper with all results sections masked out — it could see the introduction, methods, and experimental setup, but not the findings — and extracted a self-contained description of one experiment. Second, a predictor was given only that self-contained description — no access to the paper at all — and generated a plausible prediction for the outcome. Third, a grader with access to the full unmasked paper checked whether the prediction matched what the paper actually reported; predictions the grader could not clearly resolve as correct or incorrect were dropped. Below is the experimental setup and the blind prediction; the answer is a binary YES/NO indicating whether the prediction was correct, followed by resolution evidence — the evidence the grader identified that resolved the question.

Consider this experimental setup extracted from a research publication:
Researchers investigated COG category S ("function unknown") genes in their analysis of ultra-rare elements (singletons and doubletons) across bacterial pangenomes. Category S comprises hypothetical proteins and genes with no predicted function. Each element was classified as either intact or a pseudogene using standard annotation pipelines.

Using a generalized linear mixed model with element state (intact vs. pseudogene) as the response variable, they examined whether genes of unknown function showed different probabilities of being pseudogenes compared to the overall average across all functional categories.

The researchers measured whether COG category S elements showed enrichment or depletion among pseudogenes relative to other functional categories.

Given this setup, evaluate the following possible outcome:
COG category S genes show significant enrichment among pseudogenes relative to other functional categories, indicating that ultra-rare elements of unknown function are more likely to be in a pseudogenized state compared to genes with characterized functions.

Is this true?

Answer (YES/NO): YES